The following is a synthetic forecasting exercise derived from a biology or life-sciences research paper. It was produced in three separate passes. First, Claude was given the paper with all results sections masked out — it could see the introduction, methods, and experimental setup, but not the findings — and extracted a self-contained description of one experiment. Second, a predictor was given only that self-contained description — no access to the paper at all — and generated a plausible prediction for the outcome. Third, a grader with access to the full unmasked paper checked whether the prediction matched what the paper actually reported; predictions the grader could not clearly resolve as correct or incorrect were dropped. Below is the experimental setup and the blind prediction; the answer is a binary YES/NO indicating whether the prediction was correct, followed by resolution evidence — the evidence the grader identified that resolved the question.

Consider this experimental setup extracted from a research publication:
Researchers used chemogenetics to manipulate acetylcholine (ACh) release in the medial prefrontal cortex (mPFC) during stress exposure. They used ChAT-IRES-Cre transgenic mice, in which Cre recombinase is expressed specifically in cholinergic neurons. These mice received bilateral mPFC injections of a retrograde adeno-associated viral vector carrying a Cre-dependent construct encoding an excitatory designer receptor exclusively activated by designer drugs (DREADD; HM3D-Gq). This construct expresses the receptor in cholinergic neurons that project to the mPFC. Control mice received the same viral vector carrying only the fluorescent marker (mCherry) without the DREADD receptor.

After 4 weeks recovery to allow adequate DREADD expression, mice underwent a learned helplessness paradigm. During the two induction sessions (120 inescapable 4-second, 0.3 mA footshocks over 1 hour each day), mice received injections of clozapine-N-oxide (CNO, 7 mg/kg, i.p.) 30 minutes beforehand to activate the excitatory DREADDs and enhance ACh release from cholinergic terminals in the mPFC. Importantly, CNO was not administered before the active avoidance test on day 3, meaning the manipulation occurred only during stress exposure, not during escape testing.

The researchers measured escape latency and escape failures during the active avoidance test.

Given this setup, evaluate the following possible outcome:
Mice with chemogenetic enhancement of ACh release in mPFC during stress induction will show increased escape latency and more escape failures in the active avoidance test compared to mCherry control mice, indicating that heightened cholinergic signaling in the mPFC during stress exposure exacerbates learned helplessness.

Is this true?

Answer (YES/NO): YES